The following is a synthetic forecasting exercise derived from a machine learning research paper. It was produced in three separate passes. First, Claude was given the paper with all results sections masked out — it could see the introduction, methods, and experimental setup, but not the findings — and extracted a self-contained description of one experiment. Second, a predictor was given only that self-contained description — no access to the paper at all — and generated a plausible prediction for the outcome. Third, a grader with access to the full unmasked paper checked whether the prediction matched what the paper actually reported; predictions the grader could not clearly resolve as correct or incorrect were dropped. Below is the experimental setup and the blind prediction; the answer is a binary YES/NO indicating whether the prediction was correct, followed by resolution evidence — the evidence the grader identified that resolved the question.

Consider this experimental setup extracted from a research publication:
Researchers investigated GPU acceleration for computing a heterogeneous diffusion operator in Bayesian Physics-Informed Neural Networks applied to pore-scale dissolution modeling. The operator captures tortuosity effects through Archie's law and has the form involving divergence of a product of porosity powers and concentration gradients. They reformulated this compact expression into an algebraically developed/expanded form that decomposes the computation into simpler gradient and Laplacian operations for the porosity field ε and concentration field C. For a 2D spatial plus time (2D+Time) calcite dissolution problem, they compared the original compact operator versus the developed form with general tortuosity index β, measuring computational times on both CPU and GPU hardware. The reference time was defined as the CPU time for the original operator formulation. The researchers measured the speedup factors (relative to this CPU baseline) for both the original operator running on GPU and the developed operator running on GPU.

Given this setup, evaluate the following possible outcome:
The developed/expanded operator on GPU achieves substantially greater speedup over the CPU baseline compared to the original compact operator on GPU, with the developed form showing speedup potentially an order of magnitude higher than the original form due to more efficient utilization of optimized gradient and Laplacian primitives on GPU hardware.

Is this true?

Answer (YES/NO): NO